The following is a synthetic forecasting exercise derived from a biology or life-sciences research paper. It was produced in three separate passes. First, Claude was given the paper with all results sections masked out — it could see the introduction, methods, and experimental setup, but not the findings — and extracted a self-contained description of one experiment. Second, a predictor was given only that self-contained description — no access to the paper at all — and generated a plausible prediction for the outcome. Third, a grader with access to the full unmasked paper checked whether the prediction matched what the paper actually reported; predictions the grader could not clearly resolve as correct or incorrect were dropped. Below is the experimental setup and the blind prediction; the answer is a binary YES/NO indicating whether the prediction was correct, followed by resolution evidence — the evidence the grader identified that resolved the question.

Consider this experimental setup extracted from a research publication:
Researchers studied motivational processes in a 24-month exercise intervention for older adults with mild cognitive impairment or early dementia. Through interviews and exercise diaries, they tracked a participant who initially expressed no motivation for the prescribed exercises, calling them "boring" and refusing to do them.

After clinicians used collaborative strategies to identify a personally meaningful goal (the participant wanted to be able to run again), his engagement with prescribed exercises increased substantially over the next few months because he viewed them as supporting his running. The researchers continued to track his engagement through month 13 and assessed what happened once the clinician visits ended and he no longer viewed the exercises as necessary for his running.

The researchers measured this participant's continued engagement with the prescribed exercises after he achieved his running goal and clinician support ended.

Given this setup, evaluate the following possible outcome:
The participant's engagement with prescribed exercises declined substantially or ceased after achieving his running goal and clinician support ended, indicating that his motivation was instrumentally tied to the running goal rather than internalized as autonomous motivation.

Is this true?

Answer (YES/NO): YES